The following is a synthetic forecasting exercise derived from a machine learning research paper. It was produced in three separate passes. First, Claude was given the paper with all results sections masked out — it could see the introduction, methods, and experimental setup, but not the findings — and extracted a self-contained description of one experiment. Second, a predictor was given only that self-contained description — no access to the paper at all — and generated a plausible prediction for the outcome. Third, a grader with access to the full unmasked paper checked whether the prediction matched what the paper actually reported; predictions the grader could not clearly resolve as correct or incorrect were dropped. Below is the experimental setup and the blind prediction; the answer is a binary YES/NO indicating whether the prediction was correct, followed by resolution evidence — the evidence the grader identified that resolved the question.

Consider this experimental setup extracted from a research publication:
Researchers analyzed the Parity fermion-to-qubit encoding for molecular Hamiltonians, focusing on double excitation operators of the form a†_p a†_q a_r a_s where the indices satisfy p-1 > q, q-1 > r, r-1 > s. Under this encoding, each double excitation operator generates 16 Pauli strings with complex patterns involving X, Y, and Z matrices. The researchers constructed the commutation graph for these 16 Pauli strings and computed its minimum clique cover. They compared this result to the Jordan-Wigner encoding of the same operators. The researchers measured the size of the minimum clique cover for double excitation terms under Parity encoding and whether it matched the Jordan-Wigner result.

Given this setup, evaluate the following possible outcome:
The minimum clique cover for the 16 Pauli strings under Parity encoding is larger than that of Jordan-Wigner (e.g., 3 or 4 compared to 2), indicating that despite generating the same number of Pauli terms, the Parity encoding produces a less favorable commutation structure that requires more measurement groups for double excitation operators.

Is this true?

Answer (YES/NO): NO